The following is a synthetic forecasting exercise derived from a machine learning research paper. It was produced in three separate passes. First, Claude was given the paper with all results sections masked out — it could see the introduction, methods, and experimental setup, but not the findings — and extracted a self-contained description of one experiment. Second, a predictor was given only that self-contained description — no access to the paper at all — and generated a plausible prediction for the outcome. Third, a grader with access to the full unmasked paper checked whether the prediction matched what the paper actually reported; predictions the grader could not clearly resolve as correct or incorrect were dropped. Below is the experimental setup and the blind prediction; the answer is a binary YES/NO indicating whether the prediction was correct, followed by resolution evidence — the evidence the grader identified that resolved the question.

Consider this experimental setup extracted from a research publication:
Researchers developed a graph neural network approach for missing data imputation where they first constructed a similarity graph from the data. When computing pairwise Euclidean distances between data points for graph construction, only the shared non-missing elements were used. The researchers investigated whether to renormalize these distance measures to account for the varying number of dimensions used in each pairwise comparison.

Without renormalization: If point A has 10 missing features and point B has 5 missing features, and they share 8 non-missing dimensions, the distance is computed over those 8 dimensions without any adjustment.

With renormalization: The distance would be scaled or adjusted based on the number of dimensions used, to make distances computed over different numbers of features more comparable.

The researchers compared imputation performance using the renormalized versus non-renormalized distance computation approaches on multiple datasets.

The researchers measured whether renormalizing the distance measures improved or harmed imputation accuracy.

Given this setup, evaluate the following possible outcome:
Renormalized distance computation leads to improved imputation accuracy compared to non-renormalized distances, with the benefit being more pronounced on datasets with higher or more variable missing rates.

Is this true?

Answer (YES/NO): NO